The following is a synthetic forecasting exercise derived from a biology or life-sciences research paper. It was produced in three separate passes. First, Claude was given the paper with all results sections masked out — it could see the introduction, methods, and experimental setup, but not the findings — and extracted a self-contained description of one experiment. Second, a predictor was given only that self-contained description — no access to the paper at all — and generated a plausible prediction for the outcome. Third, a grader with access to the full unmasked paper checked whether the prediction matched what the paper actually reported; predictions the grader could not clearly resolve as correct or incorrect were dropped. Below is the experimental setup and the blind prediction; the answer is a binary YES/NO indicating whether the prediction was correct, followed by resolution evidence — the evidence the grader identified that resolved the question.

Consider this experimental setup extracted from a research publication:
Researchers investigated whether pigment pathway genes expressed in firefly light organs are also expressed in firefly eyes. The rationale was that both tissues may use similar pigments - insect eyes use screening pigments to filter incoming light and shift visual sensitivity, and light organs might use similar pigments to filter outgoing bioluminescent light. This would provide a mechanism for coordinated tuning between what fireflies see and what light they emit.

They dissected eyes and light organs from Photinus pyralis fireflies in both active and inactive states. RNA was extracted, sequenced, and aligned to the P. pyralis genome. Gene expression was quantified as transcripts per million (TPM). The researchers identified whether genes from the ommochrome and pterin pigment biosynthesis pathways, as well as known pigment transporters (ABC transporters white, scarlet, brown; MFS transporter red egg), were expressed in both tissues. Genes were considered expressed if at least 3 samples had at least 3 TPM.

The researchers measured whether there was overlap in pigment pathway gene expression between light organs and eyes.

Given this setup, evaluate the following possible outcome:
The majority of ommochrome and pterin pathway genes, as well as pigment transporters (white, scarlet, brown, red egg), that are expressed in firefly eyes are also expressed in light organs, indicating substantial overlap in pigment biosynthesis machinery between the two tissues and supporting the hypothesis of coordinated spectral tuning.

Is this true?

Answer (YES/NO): YES